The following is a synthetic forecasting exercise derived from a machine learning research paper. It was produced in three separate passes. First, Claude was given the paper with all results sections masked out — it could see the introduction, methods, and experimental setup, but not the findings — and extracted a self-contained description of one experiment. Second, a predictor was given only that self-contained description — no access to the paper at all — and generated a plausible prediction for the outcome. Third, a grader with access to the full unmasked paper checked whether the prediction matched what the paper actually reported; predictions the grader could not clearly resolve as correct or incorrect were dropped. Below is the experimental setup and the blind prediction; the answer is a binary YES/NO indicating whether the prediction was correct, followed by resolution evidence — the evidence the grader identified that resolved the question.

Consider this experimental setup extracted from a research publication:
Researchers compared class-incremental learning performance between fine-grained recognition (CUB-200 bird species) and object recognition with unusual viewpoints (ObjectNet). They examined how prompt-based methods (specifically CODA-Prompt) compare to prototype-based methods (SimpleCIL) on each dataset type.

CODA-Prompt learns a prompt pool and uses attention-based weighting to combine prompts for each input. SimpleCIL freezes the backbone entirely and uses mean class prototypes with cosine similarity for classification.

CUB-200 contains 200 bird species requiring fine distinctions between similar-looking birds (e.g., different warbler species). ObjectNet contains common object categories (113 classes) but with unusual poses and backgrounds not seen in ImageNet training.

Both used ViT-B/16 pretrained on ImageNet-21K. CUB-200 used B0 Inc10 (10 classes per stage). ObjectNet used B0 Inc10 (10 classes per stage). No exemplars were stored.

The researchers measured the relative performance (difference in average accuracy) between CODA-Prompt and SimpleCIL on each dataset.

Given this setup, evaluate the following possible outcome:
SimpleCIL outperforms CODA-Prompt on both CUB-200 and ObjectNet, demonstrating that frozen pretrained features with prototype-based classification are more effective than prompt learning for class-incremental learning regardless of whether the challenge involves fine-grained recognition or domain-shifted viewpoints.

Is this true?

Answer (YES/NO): NO